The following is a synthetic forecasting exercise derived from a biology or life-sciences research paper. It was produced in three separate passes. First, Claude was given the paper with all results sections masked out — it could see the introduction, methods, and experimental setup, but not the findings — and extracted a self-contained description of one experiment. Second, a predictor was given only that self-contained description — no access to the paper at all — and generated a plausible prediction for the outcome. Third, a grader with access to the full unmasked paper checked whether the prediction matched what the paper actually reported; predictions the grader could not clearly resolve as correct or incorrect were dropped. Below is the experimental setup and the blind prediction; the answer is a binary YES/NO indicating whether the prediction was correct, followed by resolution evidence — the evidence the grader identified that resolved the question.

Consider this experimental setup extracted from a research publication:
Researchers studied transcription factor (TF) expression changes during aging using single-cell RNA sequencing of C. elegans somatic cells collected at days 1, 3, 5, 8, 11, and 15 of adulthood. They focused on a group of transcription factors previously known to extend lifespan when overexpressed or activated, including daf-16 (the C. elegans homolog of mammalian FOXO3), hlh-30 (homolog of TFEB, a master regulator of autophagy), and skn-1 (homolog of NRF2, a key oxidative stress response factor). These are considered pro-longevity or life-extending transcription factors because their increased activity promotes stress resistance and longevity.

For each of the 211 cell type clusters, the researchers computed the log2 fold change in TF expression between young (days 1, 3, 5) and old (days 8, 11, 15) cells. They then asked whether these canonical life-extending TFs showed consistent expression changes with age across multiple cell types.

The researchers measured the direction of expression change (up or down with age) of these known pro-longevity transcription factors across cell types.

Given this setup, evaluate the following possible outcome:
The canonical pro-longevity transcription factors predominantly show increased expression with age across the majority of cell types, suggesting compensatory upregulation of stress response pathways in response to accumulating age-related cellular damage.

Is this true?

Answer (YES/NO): YES